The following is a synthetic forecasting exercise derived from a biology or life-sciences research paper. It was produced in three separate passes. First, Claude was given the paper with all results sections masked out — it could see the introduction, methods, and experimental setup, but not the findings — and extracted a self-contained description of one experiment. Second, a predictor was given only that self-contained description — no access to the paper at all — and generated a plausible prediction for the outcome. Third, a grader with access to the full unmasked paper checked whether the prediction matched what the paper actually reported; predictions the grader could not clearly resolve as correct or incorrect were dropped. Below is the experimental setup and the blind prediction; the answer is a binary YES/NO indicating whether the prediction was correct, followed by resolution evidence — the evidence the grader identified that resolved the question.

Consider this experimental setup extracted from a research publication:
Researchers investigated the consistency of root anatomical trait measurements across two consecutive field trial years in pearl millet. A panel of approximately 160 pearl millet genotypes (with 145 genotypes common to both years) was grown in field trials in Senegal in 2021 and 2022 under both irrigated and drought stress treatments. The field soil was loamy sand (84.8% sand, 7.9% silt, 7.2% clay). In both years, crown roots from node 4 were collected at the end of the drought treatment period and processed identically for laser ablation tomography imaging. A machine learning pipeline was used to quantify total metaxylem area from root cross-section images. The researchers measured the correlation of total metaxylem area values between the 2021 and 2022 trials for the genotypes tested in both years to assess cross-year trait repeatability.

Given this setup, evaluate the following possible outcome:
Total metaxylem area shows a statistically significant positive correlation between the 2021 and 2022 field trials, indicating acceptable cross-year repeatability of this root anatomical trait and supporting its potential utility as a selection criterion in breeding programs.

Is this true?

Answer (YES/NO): YES